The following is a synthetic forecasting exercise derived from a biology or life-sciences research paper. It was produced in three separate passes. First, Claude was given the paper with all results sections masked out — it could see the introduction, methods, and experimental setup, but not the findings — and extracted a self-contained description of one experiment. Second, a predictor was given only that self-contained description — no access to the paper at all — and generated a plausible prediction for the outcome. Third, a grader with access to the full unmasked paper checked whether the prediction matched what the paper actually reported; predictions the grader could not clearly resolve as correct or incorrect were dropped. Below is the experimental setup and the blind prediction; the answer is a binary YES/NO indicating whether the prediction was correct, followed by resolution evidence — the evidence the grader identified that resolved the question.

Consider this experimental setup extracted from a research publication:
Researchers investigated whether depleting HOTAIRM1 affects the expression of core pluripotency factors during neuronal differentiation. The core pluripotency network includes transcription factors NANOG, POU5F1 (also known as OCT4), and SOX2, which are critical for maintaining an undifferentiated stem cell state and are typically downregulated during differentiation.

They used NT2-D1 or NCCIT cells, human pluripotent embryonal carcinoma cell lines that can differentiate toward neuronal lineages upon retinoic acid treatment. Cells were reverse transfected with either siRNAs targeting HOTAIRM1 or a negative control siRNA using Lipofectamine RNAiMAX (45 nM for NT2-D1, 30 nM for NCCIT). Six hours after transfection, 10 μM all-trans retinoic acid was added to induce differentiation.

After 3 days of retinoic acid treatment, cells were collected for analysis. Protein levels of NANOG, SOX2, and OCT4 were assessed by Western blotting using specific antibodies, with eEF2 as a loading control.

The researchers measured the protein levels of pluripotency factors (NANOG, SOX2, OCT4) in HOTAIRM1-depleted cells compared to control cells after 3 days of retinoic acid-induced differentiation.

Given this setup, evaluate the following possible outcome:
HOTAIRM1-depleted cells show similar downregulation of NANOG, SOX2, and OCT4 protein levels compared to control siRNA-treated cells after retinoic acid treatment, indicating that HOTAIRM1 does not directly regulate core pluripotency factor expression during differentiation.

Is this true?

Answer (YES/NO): NO